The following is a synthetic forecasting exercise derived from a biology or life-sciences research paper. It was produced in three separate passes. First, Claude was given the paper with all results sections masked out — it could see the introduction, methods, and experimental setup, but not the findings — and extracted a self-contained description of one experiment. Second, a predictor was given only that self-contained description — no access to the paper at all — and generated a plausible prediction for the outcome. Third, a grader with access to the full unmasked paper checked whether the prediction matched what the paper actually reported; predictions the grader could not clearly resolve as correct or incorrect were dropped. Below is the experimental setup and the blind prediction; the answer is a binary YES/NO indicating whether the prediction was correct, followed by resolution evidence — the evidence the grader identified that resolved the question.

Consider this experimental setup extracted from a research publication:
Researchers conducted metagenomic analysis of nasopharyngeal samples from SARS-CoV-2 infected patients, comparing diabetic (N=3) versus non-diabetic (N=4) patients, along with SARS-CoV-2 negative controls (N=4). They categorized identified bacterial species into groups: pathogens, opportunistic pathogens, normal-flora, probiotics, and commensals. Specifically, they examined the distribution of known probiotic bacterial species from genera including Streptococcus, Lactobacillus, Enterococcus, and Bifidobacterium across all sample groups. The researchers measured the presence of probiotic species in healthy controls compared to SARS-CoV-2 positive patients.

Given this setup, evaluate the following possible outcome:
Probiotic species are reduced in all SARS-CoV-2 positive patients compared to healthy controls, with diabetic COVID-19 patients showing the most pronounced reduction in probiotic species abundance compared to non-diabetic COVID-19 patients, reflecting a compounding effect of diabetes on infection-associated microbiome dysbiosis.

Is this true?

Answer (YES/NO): NO